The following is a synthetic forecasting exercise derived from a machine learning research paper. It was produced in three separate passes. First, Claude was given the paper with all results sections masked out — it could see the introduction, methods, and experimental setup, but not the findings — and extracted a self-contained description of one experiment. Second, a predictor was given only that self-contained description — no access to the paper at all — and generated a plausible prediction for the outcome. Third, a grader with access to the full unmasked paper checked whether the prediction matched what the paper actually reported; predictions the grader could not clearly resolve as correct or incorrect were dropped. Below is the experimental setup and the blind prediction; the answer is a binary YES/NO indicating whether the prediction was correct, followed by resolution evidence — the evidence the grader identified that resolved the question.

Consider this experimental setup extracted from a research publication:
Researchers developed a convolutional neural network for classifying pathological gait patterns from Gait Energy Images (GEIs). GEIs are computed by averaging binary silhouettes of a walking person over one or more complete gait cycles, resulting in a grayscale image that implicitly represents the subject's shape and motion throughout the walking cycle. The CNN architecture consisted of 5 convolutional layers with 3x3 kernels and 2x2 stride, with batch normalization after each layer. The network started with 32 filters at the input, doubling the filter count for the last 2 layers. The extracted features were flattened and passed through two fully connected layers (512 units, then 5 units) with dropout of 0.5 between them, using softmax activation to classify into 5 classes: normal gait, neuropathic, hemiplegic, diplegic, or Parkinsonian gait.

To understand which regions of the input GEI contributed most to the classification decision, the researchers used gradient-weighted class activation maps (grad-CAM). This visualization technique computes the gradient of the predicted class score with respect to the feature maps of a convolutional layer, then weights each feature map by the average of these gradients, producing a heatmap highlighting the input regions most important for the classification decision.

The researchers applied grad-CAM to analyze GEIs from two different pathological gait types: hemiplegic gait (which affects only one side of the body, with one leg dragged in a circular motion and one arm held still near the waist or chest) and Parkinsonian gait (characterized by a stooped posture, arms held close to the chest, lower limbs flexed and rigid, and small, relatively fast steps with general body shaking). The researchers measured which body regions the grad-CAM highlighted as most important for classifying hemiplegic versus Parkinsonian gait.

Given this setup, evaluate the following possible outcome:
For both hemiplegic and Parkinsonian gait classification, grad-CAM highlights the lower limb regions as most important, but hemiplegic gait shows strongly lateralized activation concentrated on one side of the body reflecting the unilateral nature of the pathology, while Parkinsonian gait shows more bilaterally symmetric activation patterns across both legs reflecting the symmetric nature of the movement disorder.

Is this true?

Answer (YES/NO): NO